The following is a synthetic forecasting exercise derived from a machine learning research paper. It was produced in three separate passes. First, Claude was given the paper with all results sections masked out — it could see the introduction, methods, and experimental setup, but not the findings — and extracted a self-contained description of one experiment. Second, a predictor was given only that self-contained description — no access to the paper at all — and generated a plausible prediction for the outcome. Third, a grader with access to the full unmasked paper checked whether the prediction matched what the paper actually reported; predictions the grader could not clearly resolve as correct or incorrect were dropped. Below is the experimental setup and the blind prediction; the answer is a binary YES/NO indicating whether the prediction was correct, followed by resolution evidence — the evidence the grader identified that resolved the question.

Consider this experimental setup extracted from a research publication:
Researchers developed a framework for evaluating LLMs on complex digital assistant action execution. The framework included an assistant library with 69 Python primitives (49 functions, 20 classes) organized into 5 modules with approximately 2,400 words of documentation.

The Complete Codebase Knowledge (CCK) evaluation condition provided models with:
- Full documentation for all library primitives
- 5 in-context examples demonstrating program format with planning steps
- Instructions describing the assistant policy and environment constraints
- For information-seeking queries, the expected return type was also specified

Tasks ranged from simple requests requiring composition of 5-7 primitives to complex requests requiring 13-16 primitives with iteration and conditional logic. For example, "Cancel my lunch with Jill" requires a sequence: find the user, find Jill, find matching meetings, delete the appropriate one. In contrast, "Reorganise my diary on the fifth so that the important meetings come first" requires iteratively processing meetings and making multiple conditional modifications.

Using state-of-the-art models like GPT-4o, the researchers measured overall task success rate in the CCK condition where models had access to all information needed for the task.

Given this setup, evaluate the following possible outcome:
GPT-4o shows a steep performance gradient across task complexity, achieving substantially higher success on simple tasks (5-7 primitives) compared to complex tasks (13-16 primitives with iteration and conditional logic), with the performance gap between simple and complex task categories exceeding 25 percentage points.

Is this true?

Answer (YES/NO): YES